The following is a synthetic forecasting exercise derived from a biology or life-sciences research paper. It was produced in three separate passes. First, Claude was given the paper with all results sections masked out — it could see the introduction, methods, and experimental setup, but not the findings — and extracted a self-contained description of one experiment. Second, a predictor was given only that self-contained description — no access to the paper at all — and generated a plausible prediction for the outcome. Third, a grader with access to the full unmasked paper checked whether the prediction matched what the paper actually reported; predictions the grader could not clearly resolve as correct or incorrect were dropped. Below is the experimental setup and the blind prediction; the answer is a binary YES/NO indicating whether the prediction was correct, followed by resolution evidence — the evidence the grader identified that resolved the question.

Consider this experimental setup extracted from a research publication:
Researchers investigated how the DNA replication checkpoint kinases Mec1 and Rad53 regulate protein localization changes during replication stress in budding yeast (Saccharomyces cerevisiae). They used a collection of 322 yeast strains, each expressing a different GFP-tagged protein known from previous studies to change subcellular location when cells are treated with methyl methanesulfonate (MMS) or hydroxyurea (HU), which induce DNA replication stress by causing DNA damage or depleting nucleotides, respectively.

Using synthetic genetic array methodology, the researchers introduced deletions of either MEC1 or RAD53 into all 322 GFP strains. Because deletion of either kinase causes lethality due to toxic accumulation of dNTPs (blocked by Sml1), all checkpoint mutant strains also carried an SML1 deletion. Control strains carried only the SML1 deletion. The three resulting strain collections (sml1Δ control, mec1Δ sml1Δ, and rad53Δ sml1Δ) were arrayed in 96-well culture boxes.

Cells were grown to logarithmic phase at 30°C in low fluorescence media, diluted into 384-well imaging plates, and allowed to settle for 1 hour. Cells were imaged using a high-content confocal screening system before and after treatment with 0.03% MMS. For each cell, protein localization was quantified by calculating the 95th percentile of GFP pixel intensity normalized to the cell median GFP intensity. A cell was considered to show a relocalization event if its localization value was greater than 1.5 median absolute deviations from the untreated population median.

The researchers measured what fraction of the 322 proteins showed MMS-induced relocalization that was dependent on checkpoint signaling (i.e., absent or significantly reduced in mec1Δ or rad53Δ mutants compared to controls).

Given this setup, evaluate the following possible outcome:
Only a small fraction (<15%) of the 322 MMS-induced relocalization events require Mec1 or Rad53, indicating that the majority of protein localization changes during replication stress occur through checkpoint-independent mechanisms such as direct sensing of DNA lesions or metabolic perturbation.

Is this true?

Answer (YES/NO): NO